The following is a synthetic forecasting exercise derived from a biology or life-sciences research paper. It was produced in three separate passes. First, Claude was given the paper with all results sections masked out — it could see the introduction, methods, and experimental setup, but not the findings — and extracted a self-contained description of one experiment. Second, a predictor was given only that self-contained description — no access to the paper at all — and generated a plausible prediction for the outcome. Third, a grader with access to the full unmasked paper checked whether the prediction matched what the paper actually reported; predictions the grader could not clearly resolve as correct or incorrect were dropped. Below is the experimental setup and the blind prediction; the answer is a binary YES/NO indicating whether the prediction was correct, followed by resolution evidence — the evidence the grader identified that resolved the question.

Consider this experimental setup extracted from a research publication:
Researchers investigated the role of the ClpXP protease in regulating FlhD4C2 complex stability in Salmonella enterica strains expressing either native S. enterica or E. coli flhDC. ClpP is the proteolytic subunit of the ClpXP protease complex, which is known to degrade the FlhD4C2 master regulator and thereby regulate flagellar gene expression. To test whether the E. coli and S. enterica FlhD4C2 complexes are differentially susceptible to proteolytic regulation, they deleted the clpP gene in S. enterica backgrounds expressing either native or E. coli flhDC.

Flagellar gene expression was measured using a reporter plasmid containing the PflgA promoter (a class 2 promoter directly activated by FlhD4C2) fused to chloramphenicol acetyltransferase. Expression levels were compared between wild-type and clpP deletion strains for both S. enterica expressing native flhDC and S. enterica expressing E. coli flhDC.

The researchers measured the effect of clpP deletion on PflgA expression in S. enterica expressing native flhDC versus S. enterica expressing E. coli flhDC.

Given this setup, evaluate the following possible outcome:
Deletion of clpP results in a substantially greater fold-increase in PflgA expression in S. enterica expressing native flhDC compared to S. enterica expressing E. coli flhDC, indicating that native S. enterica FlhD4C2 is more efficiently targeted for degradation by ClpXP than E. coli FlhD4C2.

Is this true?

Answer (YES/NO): NO